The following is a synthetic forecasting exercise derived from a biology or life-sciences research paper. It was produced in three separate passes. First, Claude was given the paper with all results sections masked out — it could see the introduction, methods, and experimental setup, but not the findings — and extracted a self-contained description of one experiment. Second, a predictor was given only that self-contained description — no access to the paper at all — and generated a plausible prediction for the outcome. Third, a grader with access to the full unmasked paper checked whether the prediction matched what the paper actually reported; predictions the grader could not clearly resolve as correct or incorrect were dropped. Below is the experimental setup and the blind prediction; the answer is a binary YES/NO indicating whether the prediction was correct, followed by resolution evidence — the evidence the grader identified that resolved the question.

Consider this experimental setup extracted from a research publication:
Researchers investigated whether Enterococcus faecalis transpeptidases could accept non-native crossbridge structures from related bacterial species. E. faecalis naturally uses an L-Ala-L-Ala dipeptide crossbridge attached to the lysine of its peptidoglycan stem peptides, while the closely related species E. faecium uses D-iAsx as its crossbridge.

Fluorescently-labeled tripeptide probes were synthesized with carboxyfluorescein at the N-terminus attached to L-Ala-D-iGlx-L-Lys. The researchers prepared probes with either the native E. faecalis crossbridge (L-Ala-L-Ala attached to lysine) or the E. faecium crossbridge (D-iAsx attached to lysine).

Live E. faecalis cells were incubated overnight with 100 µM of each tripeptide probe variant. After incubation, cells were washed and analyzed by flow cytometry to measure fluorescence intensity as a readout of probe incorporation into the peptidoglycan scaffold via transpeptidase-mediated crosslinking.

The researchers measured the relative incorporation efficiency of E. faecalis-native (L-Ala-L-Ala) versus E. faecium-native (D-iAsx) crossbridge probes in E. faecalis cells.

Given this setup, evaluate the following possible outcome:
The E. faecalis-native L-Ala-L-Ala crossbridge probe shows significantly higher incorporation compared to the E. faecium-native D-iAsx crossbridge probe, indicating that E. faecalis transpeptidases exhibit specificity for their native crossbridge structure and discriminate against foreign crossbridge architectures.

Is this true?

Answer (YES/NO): NO